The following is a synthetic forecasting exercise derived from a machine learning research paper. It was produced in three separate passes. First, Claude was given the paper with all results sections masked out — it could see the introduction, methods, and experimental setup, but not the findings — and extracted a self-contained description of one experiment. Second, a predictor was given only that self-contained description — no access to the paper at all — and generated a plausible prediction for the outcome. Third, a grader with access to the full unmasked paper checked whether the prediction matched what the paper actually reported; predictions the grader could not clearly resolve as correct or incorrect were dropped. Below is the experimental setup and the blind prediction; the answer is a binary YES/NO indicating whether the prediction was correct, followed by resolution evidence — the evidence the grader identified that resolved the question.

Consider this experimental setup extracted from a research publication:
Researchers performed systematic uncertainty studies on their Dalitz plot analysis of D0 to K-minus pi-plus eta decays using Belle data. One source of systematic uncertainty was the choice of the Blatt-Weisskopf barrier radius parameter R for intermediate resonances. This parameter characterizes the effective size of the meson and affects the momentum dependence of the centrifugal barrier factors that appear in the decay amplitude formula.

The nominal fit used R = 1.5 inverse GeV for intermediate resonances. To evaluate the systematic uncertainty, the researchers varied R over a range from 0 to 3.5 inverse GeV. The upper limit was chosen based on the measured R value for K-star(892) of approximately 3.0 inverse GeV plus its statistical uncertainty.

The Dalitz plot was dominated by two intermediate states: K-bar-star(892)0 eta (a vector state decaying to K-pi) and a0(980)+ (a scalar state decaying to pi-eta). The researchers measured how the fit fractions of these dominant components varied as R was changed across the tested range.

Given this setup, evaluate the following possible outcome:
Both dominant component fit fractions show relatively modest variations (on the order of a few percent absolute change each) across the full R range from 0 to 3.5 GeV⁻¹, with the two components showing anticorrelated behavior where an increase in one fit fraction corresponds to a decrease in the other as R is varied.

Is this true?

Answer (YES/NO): NO